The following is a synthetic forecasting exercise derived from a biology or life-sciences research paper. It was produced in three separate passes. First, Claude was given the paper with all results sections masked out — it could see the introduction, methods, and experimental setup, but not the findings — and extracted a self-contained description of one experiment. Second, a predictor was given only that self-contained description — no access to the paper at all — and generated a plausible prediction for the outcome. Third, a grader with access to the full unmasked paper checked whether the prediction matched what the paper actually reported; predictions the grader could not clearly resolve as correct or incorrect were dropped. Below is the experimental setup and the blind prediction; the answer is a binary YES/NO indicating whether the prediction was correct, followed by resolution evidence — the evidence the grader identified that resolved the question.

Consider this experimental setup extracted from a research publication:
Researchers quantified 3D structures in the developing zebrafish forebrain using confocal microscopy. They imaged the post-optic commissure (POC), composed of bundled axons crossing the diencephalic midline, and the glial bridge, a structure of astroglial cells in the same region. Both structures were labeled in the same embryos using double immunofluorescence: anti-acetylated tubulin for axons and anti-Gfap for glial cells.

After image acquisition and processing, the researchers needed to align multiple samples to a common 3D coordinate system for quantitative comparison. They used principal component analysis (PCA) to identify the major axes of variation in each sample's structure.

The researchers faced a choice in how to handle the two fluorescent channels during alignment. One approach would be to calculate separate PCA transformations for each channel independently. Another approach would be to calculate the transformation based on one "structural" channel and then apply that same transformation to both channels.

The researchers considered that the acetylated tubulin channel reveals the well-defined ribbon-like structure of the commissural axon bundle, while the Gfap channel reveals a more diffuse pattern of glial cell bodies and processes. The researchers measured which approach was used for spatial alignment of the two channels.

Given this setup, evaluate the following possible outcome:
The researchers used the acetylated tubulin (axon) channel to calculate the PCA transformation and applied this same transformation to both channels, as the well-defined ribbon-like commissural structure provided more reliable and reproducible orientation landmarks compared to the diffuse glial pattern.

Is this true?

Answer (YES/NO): YES